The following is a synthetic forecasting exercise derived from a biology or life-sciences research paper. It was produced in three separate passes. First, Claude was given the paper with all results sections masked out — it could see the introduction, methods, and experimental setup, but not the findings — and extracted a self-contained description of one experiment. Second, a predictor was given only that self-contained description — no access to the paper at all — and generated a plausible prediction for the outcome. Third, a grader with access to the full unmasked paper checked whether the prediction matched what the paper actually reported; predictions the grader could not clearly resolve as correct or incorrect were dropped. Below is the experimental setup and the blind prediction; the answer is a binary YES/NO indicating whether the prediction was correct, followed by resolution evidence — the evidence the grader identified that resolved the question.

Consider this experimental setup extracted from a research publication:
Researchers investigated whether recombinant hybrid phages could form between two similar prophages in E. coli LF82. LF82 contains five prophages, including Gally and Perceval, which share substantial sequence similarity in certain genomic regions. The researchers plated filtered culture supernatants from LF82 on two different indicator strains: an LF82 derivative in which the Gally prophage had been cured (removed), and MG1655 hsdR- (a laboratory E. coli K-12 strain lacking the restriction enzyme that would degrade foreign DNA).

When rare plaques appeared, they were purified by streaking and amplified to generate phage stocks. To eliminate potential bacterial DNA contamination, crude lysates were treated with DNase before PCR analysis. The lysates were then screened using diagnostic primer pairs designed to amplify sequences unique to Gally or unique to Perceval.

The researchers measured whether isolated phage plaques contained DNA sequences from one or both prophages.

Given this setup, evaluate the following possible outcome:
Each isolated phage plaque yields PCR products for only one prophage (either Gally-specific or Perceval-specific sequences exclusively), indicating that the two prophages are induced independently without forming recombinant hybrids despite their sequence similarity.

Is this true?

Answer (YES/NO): NO